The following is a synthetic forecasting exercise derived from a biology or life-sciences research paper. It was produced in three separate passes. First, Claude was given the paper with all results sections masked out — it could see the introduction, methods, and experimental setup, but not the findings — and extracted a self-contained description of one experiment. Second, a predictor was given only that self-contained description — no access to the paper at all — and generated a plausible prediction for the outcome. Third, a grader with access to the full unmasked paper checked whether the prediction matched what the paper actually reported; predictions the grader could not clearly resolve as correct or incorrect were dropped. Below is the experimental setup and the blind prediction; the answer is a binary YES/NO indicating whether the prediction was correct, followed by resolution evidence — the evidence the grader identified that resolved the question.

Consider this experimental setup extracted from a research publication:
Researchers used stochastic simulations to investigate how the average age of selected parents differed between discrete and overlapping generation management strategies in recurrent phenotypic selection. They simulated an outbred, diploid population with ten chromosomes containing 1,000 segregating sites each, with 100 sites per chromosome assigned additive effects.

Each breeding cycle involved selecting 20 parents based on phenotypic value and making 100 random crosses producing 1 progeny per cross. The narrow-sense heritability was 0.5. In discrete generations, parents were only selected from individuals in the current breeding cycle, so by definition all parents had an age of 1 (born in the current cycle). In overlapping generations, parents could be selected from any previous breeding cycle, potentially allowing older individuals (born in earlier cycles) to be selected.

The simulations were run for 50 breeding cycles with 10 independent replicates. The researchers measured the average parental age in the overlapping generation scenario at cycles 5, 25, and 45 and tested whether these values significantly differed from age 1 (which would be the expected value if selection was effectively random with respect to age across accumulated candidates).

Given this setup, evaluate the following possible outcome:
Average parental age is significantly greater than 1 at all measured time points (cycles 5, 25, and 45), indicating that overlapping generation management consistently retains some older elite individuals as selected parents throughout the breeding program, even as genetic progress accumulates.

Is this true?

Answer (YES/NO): YES